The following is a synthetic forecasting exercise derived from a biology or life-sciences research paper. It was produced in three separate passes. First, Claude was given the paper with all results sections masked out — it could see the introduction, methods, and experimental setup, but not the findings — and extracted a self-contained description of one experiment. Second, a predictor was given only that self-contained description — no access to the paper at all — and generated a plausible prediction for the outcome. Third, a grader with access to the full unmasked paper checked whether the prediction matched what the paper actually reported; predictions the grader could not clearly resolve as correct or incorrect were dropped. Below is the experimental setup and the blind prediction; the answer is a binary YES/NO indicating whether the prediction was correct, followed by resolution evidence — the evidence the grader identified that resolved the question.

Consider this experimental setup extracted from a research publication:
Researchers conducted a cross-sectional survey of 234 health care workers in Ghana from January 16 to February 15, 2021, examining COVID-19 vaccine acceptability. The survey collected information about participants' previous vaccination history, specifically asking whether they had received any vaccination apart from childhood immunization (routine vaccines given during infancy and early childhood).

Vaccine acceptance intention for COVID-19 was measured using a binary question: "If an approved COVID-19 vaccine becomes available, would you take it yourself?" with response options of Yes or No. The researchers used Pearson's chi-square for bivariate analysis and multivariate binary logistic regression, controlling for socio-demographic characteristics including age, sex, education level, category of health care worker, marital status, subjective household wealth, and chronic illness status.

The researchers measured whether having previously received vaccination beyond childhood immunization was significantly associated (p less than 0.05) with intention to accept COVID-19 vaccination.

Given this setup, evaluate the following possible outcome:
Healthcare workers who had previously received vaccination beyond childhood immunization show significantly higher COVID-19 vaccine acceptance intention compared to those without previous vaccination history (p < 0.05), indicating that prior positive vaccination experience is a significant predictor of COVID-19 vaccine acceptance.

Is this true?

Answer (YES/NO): NO